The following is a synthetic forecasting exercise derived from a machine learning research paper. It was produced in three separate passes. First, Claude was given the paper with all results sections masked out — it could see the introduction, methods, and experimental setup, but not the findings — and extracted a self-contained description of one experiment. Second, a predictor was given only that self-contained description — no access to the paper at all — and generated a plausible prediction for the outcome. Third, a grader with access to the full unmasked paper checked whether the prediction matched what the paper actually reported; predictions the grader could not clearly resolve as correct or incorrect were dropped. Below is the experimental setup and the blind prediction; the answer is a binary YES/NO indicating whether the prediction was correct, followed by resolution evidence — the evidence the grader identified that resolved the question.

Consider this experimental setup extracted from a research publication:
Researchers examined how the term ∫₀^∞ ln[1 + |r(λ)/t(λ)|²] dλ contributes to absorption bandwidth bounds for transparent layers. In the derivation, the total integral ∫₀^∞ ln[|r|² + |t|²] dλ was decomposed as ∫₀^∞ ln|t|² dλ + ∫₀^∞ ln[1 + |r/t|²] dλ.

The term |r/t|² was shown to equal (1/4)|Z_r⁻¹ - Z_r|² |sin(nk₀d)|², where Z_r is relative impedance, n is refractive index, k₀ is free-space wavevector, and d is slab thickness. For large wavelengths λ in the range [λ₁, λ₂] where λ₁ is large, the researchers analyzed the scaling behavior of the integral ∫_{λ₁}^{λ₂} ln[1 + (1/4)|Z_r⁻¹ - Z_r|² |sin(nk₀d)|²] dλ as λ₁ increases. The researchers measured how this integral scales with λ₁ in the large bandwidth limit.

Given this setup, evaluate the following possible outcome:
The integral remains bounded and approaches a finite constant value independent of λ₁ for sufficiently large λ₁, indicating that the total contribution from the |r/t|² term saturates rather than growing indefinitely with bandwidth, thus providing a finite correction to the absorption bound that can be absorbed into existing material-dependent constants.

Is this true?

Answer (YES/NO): NO